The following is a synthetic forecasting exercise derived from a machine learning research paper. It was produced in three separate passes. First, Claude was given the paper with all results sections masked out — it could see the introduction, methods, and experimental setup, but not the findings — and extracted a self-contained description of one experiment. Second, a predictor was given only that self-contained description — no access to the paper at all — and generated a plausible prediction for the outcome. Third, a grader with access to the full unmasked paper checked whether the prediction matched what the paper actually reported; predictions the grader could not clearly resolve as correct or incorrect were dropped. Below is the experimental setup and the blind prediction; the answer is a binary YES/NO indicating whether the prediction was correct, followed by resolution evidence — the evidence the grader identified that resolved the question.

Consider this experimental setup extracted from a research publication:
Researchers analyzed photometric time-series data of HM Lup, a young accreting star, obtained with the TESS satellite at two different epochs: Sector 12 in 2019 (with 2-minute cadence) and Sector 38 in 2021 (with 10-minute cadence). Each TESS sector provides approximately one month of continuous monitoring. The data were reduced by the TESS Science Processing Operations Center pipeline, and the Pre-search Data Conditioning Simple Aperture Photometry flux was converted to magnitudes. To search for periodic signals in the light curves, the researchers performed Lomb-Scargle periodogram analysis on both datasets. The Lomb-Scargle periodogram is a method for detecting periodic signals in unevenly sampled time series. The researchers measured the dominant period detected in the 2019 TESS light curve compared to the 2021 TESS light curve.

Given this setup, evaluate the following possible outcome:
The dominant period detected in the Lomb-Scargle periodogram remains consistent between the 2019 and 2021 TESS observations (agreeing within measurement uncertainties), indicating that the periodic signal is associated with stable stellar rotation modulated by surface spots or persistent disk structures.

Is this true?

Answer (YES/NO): NO